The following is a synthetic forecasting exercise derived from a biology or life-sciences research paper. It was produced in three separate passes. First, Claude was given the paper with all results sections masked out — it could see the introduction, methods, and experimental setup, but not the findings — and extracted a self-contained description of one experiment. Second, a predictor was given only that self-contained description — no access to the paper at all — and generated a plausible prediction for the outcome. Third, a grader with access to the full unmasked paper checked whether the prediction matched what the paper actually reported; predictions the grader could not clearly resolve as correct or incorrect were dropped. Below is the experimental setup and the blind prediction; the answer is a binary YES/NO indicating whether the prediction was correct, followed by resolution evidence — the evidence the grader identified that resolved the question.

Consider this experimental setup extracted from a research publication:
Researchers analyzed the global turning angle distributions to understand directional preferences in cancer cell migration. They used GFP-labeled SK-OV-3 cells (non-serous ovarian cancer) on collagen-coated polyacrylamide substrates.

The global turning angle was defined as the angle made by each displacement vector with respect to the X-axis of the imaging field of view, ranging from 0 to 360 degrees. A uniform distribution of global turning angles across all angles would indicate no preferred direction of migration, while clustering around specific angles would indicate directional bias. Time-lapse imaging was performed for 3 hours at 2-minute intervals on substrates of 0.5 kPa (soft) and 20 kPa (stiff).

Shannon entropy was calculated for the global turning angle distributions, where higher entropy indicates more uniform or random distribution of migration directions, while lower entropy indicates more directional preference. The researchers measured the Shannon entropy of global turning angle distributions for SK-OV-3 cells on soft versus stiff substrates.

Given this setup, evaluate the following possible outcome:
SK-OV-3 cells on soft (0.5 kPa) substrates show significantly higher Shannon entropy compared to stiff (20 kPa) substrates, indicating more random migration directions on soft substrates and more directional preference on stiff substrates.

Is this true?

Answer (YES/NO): YES